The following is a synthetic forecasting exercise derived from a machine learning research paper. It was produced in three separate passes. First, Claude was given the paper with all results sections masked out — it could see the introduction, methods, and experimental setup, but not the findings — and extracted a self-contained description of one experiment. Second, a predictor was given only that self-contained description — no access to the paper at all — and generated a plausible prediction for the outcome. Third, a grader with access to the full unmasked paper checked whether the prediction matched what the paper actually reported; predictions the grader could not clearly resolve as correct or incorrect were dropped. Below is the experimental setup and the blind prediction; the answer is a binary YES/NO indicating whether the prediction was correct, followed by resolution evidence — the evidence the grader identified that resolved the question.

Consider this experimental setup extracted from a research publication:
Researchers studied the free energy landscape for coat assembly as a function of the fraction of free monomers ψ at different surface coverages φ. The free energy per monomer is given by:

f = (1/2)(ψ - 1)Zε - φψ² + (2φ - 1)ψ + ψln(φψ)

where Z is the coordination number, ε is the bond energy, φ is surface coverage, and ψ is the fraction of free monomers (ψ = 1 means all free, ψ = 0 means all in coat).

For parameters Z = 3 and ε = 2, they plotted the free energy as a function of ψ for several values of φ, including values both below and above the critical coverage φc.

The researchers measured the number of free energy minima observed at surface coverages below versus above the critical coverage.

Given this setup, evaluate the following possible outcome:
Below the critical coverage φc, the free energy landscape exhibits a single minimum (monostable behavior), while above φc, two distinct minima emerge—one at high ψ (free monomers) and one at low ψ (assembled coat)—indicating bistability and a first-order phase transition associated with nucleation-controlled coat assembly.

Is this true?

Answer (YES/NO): NO